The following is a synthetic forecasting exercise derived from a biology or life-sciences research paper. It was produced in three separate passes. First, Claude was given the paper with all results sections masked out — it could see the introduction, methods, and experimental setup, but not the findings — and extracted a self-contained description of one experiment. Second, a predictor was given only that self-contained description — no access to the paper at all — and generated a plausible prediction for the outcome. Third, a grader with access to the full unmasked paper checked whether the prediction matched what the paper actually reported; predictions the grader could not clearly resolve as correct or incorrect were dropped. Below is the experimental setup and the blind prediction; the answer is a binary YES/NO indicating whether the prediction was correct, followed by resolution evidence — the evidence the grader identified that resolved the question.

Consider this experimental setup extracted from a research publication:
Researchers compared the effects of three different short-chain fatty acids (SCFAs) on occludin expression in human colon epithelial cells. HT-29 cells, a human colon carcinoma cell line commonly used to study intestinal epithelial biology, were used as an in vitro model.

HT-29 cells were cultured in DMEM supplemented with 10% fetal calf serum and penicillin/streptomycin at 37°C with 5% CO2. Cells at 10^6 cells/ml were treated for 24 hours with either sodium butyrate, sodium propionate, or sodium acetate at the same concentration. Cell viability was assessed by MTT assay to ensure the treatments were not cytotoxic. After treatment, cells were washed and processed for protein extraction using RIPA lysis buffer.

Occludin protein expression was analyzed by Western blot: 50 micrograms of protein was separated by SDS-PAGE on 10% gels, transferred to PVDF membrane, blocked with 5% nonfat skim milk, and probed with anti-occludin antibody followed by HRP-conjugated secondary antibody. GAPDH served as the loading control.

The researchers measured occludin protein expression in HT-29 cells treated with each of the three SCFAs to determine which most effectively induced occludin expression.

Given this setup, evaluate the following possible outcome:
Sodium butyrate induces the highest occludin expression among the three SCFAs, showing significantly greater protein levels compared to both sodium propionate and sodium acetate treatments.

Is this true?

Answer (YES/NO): YES